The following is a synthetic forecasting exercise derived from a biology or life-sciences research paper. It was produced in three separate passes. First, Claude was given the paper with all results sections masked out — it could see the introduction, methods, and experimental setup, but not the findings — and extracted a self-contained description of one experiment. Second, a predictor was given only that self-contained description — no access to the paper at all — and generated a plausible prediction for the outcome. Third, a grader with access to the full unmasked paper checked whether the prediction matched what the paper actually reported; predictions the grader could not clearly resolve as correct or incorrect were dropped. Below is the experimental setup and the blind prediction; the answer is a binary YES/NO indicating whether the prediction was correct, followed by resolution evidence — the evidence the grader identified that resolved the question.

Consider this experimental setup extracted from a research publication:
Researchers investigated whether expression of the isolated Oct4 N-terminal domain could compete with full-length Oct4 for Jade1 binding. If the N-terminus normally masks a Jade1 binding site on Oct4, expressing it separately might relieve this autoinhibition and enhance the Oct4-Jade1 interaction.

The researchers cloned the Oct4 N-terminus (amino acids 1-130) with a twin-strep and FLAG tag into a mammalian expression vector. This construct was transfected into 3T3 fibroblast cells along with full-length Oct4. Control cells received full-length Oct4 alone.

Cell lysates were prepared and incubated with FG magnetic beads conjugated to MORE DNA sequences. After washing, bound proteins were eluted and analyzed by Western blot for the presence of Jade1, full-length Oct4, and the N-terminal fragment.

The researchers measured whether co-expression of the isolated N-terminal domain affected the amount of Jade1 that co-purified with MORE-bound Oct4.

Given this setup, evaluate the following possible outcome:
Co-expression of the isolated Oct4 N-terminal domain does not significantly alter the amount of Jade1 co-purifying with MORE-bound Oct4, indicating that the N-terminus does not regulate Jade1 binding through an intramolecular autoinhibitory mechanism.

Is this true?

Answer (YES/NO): NO